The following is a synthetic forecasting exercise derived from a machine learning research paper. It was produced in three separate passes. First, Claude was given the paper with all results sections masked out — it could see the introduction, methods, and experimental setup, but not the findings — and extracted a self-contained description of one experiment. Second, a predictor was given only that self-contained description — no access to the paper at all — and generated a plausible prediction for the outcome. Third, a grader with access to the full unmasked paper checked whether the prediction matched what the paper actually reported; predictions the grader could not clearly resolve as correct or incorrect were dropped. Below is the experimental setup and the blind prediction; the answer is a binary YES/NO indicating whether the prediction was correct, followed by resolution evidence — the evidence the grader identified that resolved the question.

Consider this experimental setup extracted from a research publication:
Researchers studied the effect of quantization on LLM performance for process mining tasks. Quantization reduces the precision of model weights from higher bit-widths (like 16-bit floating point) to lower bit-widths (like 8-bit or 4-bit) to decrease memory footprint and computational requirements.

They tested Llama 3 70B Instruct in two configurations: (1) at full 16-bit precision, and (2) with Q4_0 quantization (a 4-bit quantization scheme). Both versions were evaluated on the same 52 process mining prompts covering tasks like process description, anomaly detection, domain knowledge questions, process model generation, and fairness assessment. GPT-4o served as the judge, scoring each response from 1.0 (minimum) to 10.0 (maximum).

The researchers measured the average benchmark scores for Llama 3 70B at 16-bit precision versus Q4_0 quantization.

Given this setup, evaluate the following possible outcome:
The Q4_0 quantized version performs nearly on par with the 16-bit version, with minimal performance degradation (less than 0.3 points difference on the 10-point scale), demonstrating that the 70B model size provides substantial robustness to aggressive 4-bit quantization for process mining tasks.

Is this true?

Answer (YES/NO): NO